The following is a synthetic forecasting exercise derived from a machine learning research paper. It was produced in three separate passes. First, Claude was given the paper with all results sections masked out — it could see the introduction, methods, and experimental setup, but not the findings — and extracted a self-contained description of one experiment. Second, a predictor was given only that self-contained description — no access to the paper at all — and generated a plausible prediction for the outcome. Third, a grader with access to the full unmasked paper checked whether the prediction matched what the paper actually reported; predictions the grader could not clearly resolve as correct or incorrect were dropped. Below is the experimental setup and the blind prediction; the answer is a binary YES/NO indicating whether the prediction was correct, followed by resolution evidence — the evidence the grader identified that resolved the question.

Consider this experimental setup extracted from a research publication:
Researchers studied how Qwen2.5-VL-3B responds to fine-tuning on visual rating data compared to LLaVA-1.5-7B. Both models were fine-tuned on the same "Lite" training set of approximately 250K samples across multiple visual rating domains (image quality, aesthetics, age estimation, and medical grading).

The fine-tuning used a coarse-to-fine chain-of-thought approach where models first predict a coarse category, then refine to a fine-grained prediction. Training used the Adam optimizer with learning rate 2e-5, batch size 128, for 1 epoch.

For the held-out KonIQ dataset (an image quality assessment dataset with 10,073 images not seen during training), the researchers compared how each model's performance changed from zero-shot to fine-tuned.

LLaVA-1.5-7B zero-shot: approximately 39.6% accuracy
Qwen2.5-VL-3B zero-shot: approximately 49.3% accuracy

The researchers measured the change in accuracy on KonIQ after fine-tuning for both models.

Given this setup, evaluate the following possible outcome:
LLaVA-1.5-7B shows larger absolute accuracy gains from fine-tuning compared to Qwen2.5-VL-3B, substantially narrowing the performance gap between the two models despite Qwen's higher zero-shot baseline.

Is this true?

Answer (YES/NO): NO